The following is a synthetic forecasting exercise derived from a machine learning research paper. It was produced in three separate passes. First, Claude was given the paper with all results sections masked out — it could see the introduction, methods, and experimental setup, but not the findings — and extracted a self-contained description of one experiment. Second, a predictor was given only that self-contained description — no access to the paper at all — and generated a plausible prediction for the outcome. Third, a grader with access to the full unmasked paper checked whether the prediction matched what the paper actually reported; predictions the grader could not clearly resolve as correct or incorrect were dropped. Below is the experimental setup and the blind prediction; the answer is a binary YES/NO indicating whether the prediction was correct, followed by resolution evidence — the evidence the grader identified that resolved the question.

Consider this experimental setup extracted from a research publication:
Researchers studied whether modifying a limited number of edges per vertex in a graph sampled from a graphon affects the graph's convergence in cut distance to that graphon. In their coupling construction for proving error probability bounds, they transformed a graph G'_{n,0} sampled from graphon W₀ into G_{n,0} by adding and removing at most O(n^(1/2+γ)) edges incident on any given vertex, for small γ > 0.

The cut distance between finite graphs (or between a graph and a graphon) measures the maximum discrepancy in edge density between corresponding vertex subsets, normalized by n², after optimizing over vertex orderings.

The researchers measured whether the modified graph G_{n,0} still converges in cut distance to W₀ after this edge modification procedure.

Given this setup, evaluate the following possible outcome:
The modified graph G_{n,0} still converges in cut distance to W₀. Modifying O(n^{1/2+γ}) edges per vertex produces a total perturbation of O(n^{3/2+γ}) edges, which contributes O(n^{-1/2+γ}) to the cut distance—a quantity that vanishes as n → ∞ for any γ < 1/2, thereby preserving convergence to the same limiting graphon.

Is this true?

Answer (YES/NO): YES